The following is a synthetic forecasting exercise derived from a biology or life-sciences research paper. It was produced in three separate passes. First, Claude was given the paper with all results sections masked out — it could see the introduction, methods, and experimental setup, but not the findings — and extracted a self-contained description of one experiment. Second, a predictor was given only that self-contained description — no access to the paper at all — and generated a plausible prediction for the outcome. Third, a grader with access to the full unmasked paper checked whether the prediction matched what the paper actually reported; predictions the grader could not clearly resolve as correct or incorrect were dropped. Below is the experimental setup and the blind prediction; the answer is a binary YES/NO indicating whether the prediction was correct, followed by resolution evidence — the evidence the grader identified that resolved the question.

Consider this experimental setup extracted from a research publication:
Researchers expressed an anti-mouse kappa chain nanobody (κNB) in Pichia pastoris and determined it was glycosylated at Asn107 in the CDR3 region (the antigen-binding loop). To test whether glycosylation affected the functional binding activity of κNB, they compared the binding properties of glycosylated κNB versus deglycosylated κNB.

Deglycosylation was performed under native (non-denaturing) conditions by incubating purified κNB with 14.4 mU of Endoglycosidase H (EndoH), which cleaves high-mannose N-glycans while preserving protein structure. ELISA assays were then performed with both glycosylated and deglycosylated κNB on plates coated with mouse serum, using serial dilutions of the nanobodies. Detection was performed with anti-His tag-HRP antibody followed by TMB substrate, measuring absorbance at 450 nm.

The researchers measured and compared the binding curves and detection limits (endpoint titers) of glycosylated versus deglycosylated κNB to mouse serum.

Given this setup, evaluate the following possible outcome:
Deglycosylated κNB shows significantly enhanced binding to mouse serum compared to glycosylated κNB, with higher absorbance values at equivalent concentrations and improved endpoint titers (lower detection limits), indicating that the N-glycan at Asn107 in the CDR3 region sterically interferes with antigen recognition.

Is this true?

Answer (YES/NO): NO